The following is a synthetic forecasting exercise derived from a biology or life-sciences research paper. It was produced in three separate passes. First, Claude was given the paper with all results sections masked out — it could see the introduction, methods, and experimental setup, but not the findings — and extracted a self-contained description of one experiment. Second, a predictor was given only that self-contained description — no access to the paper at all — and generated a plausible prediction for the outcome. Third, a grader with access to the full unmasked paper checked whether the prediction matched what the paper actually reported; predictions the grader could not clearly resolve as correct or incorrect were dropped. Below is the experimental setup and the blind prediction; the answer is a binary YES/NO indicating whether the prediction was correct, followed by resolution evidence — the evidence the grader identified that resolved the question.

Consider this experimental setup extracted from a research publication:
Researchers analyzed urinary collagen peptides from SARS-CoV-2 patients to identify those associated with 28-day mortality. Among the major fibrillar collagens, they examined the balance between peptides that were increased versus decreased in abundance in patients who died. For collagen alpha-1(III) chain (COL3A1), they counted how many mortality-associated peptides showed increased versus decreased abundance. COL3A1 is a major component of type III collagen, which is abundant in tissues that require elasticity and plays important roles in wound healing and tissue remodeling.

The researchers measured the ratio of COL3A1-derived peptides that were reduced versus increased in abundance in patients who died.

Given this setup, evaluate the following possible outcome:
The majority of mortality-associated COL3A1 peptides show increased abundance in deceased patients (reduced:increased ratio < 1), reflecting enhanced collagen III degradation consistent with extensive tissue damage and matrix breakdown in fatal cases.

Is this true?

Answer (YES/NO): NO